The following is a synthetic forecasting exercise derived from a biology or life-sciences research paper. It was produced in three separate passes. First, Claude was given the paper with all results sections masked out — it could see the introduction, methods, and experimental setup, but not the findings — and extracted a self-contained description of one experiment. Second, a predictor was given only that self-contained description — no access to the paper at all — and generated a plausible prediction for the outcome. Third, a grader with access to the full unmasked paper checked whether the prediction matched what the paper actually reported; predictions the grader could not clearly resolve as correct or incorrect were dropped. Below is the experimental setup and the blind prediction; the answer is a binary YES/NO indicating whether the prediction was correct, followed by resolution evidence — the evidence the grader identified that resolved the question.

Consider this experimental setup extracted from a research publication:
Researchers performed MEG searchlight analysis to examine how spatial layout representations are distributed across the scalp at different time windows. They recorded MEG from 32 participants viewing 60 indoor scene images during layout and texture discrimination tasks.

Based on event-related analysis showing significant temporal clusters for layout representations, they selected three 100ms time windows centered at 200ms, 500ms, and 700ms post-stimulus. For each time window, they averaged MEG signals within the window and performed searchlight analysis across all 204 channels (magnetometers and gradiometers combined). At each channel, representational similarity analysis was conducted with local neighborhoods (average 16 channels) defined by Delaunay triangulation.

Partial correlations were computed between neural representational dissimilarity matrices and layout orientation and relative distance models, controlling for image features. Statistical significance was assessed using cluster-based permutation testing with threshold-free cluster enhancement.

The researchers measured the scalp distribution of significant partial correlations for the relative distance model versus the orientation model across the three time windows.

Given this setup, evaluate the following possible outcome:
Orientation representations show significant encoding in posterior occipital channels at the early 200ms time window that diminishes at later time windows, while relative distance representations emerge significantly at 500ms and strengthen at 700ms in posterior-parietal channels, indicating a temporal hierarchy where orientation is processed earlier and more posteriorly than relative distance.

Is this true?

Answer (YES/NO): NO